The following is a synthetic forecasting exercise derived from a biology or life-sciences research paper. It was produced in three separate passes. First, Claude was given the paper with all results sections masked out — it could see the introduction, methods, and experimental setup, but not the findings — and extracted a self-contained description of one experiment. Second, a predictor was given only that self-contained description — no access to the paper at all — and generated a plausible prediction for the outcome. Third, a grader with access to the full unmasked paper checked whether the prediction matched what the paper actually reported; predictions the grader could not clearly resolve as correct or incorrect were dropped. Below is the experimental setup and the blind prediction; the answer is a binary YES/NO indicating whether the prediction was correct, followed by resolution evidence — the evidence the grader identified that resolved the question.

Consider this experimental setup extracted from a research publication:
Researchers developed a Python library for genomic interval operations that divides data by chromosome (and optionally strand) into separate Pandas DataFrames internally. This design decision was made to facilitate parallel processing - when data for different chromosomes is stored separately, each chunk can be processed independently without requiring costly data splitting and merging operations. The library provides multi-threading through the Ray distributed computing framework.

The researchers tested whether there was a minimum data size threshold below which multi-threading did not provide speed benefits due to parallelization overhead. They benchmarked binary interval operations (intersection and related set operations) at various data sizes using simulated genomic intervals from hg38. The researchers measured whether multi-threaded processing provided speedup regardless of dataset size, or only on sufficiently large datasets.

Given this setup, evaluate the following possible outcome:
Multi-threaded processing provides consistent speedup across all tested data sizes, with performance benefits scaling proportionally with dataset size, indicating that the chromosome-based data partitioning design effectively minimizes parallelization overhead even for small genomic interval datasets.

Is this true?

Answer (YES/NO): NO